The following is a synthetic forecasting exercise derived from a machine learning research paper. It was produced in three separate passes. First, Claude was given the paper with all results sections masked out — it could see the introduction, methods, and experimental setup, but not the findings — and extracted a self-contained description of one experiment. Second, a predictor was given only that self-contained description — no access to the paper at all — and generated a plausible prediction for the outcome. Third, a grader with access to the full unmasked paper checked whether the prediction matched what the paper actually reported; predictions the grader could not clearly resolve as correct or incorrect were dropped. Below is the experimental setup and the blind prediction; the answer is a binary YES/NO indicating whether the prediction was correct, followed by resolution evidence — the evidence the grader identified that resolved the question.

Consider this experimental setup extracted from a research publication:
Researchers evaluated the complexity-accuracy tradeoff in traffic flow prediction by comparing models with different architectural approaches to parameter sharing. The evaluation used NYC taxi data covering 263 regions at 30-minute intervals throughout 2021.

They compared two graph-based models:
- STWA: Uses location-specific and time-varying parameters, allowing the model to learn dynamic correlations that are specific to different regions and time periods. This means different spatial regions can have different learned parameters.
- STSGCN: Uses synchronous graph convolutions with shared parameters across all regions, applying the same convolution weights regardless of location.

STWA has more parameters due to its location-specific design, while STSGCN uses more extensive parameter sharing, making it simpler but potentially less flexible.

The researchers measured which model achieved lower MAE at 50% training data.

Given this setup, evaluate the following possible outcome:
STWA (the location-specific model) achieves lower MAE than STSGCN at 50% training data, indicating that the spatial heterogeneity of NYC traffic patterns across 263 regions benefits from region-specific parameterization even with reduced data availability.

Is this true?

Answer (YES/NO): YES